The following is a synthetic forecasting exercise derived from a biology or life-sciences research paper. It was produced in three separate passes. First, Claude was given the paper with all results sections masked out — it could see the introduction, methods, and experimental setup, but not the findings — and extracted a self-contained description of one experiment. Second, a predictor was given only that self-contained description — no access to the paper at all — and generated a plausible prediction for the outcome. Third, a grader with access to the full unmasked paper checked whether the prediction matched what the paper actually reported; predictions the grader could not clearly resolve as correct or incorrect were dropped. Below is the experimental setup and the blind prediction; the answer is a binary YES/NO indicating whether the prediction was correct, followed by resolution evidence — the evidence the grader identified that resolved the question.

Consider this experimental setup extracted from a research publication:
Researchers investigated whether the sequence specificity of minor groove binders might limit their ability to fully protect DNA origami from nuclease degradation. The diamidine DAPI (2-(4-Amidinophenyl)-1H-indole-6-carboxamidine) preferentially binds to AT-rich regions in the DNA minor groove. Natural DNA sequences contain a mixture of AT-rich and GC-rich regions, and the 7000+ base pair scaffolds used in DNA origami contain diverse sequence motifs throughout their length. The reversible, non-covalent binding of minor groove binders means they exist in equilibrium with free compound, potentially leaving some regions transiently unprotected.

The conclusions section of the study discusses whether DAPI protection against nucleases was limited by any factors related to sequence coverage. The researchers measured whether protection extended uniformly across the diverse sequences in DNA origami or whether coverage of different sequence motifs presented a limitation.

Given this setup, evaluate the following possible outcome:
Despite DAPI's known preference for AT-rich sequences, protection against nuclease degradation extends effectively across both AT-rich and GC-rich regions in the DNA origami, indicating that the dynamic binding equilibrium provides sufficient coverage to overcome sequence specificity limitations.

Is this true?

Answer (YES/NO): NO